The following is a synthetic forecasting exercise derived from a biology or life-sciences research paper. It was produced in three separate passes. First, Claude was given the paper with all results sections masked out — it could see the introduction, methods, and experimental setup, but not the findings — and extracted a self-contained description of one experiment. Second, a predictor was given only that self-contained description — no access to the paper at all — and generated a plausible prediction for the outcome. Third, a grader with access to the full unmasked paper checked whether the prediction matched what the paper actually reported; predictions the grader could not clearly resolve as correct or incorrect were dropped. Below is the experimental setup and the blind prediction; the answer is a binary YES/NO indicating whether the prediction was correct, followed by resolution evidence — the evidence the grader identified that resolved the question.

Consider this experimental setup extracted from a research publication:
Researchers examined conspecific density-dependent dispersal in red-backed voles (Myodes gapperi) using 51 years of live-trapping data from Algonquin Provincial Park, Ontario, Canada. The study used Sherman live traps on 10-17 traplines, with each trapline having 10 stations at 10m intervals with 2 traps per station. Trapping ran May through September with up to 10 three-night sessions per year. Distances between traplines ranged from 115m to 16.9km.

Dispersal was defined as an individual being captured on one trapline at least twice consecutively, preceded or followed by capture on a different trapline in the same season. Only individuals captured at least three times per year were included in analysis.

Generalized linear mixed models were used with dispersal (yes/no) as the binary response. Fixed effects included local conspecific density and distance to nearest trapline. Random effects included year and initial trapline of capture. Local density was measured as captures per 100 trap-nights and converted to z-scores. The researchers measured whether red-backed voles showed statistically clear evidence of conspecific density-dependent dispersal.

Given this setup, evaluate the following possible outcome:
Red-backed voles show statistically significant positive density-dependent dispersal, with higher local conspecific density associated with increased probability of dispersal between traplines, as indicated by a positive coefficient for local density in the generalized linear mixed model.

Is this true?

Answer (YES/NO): NO